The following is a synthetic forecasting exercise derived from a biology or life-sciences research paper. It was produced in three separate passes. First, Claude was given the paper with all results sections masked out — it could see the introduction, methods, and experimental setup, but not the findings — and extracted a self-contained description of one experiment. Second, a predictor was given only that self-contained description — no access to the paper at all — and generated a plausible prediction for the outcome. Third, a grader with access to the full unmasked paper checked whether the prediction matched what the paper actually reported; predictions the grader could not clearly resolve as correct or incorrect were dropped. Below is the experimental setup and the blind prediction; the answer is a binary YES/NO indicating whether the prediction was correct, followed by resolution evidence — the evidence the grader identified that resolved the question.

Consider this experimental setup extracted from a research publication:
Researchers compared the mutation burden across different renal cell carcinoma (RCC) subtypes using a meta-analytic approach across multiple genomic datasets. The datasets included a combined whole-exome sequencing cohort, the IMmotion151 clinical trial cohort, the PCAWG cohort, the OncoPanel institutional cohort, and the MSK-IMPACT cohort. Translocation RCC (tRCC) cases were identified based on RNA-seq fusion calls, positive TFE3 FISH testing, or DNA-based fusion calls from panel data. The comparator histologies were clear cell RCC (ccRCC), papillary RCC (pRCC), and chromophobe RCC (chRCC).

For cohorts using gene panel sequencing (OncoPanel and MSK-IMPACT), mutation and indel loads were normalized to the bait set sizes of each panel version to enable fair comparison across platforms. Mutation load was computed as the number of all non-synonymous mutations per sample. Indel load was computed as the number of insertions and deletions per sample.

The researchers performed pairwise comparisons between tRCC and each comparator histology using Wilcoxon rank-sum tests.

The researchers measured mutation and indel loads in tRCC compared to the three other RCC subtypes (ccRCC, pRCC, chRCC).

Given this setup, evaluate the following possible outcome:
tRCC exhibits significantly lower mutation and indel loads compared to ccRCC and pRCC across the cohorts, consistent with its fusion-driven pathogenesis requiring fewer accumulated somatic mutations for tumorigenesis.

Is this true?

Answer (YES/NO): YES